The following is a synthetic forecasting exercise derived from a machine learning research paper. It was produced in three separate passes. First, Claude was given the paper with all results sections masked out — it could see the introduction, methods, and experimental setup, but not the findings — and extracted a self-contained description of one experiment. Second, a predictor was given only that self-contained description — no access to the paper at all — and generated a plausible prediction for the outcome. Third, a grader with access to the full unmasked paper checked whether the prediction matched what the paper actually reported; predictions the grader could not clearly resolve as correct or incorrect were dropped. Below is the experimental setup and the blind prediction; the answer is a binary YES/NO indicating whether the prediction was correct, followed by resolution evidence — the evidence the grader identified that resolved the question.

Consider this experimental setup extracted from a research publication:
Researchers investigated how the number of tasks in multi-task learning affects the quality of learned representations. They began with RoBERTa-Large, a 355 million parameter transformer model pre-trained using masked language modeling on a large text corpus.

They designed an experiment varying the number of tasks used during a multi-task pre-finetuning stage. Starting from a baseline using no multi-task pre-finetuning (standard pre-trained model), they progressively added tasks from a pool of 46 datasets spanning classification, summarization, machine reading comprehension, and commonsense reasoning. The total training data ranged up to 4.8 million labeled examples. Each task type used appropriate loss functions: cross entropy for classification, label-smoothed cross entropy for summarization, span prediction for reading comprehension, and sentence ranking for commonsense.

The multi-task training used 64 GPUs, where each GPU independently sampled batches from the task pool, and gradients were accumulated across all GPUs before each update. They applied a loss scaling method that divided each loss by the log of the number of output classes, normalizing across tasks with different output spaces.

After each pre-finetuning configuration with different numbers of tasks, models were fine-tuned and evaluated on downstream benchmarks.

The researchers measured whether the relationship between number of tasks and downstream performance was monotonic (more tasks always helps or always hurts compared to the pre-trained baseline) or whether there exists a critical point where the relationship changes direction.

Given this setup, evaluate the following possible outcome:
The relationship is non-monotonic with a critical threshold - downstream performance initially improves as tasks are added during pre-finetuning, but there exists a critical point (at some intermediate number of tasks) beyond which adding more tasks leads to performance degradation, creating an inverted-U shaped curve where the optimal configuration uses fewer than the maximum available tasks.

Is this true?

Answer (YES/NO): NO